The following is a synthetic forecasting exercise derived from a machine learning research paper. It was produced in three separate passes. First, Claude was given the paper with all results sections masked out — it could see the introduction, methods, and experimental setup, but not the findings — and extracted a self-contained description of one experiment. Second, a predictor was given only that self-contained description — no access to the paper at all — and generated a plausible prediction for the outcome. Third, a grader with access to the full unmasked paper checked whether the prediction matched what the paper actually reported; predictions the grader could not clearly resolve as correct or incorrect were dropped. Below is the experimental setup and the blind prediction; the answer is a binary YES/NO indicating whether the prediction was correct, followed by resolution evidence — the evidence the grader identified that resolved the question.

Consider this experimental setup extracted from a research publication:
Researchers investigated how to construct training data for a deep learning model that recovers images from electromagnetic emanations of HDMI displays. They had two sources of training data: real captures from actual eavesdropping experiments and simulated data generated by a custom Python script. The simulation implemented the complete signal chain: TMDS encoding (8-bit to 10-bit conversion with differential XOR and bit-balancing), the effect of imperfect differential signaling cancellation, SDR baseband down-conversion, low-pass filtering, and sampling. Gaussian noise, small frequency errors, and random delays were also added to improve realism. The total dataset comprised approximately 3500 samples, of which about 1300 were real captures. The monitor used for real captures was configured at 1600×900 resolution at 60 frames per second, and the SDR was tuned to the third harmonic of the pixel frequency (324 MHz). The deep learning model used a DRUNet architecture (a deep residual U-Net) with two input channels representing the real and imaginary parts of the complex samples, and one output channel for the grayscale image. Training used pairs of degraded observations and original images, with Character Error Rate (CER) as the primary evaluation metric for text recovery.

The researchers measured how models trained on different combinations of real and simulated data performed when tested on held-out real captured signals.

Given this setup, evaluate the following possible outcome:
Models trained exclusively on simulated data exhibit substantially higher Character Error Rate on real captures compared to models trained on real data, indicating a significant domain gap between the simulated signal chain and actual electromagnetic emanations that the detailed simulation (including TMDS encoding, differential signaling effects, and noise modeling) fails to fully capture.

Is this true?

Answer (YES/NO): YES